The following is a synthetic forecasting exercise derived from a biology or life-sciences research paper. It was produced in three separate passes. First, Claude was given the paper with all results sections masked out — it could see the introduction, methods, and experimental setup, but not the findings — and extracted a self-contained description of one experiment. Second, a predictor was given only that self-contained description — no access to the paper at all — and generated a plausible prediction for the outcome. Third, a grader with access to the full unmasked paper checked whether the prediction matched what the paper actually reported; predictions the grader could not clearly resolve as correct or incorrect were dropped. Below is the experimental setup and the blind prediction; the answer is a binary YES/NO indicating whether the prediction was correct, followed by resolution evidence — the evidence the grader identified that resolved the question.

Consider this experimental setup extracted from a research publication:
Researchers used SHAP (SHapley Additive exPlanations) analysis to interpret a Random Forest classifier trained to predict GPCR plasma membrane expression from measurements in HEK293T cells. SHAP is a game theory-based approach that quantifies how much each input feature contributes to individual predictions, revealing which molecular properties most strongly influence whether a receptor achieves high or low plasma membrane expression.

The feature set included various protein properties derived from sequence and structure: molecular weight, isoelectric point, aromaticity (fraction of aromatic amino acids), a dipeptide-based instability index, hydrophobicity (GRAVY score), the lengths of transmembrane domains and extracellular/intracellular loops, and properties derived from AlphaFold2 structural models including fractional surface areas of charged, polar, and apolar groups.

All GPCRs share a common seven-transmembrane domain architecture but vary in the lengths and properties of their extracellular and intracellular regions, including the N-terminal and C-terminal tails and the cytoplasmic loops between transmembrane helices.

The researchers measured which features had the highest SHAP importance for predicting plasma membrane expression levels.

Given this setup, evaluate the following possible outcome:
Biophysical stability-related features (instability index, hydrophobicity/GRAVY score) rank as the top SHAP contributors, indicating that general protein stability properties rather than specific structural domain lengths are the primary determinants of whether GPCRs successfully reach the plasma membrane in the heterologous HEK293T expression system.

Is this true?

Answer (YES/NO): NO